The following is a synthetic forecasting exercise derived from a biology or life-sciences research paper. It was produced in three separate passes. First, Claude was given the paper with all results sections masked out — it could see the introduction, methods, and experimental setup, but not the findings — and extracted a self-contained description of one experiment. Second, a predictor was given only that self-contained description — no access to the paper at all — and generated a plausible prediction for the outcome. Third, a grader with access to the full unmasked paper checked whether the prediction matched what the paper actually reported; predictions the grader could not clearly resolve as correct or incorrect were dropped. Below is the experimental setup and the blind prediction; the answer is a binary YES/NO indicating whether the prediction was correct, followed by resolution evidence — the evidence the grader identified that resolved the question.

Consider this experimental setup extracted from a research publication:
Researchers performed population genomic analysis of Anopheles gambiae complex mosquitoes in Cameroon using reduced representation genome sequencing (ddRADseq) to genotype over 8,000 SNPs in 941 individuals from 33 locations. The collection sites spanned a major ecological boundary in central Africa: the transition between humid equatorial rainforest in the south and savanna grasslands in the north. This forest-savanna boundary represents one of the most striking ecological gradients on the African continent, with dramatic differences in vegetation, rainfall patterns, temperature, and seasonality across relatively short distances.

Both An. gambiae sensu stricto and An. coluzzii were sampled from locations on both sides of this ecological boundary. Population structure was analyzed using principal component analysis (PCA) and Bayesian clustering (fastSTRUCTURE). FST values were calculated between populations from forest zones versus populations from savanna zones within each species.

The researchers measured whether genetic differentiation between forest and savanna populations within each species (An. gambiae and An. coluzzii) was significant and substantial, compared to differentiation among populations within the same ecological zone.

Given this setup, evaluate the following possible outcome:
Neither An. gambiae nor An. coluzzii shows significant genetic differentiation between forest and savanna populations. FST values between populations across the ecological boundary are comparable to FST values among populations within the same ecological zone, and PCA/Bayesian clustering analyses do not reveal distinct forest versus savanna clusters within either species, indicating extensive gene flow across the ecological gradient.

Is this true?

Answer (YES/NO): NO